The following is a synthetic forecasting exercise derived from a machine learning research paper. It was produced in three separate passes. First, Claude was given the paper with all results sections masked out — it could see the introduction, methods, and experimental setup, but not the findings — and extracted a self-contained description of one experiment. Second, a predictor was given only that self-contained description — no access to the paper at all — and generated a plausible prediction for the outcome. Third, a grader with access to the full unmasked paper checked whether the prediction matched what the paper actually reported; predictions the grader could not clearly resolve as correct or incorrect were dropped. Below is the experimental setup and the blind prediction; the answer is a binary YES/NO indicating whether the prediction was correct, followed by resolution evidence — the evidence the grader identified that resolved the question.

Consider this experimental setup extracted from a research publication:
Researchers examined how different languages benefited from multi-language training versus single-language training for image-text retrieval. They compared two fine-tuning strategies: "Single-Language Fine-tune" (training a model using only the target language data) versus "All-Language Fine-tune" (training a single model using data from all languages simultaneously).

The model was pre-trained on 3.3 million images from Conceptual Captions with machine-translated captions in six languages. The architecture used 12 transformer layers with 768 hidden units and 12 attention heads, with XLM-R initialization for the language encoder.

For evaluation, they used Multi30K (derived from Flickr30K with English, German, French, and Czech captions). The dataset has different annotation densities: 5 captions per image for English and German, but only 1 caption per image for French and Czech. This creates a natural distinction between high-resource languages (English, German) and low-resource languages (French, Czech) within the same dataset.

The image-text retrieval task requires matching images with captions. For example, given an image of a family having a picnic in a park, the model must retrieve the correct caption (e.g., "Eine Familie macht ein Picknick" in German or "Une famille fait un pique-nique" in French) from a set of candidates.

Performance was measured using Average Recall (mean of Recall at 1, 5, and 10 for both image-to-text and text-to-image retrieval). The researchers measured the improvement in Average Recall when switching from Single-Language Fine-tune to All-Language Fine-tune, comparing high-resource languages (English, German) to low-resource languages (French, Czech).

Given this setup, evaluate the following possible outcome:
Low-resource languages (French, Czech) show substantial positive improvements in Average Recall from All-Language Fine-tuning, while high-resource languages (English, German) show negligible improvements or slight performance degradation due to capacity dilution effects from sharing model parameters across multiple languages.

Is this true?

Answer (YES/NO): NO